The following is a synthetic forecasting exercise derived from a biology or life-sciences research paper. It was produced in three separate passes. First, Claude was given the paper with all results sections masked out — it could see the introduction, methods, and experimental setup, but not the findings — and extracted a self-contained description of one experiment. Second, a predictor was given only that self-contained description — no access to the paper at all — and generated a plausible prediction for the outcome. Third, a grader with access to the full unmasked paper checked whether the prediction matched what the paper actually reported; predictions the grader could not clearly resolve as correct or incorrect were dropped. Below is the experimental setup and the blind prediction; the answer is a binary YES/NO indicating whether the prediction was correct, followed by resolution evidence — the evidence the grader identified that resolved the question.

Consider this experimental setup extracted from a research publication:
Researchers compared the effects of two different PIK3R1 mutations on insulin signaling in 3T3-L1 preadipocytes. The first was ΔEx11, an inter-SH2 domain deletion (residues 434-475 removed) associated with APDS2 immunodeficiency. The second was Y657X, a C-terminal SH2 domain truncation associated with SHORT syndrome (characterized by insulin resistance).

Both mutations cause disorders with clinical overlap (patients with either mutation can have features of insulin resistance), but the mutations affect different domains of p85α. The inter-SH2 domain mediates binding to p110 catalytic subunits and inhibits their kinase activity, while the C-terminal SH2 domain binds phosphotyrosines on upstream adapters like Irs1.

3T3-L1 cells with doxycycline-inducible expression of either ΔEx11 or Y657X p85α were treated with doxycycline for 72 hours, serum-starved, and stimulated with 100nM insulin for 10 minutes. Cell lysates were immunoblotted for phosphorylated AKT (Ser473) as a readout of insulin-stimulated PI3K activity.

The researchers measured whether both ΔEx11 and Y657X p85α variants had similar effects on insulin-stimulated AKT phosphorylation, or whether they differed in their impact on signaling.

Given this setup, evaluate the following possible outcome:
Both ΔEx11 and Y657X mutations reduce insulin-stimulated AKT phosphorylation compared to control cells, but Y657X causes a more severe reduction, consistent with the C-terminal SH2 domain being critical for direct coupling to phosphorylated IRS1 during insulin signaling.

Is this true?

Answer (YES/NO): NO